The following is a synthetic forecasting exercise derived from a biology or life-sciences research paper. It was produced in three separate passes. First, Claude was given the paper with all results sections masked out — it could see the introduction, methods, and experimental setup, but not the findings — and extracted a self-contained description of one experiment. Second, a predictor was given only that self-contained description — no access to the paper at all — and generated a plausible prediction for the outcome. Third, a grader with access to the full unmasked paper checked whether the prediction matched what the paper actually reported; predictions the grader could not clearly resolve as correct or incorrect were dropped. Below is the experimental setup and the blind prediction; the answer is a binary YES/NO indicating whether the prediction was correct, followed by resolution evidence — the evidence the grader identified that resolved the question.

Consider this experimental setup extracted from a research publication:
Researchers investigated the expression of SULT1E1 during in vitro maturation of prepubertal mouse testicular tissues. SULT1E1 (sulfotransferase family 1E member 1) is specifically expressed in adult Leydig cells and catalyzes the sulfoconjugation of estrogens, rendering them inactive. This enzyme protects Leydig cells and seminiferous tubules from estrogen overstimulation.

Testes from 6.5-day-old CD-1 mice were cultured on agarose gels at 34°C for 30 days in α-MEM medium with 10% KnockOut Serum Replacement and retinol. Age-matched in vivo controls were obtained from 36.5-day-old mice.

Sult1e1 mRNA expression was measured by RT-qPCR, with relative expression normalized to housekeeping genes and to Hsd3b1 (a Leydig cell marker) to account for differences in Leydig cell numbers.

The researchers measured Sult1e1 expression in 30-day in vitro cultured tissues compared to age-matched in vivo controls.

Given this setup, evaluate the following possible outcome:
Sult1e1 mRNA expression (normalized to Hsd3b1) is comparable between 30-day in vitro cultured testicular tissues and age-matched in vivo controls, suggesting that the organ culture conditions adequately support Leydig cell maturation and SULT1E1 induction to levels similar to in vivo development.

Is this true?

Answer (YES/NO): NO